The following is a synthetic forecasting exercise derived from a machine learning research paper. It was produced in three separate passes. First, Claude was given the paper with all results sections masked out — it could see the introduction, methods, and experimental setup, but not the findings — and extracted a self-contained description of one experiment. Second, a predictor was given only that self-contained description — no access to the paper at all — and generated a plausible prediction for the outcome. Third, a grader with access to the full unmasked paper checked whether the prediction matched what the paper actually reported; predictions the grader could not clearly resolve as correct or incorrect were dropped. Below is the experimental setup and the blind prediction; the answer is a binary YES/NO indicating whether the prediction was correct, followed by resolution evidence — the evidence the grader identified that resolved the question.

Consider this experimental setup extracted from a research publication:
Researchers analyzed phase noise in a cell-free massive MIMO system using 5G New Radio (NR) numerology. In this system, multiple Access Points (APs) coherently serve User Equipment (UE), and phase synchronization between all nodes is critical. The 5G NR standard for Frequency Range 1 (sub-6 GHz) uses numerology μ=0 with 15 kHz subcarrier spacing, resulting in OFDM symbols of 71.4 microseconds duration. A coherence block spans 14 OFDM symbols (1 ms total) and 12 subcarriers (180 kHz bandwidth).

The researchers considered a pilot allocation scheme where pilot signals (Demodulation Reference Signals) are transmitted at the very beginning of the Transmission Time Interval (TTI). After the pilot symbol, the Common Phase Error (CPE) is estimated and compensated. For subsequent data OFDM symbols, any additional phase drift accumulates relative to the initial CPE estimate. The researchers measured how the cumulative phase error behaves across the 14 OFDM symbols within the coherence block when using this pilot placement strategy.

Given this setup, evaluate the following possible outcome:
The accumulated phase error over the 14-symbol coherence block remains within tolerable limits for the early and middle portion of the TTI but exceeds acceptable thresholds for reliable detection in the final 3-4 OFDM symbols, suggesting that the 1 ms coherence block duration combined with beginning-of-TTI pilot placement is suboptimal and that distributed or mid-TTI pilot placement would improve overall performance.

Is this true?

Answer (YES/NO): NO